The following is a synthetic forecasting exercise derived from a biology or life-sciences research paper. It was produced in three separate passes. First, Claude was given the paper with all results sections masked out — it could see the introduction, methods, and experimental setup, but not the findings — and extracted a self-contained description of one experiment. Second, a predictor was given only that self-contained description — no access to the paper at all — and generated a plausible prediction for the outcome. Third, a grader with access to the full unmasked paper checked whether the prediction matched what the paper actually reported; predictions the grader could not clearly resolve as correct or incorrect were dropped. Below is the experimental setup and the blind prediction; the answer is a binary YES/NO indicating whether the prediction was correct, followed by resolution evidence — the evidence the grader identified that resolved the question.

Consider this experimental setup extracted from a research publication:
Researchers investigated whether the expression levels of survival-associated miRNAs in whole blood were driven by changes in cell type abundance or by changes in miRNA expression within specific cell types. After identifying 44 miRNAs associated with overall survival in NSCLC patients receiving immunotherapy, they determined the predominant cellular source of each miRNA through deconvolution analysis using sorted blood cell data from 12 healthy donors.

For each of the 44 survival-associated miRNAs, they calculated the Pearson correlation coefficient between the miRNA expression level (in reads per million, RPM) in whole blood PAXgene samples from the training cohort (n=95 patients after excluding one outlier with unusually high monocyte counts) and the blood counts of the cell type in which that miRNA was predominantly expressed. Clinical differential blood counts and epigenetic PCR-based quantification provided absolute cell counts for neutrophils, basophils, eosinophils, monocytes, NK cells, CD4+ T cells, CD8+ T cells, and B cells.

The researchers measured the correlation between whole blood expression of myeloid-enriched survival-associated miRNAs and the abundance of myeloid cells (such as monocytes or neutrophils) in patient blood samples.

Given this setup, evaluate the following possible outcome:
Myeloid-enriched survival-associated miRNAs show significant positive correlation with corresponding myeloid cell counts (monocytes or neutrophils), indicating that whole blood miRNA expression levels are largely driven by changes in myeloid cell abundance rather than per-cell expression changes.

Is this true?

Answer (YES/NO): NO